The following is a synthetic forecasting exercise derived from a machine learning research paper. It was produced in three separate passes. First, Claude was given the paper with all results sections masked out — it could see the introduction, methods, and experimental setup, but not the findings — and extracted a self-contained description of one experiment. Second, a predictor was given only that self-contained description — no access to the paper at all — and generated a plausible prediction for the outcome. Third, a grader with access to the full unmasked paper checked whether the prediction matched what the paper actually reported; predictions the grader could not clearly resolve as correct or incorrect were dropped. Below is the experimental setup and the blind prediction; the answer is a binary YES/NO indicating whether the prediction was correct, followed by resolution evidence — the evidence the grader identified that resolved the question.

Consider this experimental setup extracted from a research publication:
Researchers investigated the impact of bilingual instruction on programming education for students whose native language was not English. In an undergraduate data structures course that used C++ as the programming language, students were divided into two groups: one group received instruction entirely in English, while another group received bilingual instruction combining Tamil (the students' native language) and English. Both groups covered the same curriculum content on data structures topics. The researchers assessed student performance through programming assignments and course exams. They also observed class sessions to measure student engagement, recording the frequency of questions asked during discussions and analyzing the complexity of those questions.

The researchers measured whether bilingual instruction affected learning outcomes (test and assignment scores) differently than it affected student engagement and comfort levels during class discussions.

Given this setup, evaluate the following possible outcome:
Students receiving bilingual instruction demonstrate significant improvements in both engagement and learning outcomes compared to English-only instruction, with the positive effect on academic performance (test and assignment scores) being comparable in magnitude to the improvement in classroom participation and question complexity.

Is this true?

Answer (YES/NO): NO